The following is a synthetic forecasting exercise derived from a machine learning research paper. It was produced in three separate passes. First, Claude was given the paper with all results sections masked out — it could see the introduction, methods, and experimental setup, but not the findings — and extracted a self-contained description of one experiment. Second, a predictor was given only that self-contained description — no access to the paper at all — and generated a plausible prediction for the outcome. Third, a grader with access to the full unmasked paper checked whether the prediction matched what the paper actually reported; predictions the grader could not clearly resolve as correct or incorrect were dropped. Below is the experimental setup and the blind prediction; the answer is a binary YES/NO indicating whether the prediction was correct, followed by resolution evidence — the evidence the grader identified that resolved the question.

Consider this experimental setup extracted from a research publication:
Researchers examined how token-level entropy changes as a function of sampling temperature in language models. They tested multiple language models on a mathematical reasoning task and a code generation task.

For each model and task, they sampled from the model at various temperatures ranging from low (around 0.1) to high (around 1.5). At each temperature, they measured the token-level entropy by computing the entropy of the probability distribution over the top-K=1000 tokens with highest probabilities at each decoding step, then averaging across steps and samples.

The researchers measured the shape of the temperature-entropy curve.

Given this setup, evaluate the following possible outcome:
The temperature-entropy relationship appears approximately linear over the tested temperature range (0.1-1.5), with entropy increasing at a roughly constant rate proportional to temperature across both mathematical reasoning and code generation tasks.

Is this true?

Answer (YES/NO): NO